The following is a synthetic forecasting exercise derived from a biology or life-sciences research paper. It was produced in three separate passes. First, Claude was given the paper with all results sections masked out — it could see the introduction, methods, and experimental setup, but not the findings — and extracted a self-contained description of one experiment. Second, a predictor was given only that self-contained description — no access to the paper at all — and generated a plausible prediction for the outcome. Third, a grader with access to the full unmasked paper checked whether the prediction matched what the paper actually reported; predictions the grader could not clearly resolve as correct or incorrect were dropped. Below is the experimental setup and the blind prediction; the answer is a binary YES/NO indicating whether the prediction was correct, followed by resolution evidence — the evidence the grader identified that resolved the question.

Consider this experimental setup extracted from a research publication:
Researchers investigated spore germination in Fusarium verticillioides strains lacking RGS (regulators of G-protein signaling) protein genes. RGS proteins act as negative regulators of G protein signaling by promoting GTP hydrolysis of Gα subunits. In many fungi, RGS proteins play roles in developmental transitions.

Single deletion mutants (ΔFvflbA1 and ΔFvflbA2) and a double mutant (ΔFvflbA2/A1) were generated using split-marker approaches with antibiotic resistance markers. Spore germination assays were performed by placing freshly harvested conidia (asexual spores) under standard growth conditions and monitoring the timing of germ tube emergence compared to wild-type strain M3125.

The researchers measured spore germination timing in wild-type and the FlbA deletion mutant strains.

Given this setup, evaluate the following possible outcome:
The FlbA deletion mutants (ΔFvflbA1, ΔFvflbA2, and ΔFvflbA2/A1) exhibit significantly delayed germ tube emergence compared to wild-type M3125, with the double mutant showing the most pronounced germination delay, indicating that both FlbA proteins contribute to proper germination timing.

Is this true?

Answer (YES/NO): NO